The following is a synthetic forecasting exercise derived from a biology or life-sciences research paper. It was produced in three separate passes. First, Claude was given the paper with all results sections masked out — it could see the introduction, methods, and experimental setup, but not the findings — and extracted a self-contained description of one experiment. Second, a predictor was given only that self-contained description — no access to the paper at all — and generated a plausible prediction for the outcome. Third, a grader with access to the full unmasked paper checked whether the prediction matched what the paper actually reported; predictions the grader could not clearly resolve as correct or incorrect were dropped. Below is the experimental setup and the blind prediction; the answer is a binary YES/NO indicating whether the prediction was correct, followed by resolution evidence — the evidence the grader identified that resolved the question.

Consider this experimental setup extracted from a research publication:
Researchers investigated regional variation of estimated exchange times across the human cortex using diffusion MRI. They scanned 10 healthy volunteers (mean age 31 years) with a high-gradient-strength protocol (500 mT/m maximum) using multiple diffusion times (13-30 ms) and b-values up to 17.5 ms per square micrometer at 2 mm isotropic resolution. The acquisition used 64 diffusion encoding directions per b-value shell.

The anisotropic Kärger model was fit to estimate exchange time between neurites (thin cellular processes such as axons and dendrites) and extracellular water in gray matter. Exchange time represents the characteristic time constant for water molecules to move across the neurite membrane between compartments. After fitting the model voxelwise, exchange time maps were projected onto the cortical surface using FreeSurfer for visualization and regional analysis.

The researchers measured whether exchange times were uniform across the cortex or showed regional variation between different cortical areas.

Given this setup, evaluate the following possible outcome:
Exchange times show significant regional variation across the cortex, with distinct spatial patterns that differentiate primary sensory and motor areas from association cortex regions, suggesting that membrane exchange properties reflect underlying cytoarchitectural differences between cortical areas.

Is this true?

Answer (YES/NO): YES